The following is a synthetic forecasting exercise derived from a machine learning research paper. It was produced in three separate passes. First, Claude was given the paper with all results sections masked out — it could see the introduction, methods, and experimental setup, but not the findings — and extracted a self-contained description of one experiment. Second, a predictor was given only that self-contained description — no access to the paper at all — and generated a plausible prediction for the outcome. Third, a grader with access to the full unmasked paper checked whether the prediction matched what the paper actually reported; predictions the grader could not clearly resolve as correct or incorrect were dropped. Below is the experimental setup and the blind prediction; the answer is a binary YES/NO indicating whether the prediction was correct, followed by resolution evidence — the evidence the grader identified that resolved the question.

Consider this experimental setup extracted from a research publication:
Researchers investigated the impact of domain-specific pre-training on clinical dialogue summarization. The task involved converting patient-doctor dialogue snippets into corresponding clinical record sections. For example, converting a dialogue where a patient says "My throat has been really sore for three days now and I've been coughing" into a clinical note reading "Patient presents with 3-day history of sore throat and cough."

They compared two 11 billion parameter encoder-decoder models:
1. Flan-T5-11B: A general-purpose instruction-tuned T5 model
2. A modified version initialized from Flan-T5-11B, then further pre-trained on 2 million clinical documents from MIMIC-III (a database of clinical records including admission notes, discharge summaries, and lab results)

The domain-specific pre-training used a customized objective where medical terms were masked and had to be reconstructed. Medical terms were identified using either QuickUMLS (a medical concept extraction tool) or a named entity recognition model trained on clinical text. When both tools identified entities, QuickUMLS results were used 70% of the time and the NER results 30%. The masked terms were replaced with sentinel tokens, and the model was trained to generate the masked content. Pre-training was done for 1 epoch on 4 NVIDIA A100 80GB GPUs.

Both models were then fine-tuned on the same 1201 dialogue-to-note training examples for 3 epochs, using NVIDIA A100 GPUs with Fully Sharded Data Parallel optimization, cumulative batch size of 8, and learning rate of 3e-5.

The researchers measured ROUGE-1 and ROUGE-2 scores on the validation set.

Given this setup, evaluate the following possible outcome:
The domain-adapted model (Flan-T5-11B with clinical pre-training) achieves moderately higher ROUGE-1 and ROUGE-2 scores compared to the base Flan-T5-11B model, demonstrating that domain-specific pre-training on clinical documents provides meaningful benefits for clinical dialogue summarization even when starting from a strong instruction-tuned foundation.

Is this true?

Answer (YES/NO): NO